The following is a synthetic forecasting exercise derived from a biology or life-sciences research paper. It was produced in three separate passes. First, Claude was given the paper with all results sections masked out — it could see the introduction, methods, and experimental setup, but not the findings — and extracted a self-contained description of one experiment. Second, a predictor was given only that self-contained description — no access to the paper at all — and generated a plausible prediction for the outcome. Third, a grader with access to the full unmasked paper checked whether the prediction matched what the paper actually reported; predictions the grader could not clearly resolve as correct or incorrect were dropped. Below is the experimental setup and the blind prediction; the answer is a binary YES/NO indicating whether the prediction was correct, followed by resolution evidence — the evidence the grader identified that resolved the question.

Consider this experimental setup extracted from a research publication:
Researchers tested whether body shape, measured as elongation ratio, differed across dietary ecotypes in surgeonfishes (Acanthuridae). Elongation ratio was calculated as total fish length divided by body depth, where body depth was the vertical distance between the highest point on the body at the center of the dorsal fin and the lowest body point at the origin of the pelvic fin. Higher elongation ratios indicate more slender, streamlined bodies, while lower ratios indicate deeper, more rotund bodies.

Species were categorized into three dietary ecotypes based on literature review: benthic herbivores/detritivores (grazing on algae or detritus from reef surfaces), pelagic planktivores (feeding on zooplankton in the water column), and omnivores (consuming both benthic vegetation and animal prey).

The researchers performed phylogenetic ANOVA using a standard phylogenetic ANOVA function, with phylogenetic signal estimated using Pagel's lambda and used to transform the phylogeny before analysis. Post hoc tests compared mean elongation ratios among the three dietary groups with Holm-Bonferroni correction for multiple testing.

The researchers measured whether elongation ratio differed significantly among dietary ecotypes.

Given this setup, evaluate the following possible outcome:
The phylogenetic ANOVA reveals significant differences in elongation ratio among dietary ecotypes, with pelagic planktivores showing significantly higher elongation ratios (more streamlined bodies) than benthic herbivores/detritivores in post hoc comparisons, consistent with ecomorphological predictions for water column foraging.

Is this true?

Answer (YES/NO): YES